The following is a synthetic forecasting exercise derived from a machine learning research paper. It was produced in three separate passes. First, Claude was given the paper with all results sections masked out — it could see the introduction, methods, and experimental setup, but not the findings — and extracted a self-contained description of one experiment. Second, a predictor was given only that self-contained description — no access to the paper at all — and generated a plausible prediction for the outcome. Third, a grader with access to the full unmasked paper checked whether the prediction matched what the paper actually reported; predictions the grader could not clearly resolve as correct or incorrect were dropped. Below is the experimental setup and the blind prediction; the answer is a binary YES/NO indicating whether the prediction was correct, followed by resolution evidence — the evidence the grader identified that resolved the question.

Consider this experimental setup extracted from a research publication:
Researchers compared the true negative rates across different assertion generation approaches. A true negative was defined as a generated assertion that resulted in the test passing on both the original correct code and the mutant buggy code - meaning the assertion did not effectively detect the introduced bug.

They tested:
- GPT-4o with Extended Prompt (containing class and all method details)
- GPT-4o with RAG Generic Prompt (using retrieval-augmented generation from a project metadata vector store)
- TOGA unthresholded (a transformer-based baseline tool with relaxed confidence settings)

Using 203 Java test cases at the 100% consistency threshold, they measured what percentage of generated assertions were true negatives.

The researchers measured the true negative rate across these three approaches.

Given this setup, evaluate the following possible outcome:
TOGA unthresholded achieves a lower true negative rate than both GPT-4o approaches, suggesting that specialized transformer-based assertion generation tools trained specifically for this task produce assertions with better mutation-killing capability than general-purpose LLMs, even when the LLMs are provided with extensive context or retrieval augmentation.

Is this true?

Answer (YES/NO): NO